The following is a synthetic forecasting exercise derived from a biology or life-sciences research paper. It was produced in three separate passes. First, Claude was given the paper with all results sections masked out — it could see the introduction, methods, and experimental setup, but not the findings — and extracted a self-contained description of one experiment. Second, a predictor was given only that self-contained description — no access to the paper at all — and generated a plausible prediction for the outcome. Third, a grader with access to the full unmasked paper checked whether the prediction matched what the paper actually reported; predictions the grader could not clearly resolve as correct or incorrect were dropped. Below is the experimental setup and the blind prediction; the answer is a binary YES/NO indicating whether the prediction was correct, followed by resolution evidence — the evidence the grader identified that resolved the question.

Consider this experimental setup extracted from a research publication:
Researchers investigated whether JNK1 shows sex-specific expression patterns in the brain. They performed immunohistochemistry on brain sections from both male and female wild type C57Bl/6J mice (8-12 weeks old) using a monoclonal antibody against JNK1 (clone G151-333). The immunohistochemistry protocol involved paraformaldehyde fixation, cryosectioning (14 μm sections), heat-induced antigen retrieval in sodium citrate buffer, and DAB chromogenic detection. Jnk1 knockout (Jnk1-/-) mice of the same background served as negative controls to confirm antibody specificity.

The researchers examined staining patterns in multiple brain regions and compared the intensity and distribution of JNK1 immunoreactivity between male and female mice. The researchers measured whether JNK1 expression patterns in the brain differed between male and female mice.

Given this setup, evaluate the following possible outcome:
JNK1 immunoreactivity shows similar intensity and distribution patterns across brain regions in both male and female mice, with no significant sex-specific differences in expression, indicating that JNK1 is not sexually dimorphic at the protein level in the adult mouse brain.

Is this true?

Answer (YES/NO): YES